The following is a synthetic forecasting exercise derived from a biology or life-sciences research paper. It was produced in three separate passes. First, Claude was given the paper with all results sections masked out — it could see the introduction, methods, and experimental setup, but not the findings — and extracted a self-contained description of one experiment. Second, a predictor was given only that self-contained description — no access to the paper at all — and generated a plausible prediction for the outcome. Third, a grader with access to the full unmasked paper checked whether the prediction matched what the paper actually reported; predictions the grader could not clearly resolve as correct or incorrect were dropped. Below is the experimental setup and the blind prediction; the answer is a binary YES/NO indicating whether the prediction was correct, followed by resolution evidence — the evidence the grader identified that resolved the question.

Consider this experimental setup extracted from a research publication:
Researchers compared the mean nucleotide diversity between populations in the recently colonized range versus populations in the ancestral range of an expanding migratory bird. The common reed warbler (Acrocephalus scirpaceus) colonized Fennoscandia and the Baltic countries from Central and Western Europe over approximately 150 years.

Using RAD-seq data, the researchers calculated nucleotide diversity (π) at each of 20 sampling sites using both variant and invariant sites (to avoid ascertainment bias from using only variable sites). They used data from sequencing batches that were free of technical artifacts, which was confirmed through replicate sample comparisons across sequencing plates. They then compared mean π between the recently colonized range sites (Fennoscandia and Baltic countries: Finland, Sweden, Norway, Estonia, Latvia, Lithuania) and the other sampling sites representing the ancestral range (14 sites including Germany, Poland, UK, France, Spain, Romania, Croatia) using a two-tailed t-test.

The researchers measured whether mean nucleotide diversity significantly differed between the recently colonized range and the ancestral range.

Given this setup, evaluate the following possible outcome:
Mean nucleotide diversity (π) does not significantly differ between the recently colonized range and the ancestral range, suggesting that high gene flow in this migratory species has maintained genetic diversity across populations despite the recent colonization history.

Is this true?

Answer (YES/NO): YES